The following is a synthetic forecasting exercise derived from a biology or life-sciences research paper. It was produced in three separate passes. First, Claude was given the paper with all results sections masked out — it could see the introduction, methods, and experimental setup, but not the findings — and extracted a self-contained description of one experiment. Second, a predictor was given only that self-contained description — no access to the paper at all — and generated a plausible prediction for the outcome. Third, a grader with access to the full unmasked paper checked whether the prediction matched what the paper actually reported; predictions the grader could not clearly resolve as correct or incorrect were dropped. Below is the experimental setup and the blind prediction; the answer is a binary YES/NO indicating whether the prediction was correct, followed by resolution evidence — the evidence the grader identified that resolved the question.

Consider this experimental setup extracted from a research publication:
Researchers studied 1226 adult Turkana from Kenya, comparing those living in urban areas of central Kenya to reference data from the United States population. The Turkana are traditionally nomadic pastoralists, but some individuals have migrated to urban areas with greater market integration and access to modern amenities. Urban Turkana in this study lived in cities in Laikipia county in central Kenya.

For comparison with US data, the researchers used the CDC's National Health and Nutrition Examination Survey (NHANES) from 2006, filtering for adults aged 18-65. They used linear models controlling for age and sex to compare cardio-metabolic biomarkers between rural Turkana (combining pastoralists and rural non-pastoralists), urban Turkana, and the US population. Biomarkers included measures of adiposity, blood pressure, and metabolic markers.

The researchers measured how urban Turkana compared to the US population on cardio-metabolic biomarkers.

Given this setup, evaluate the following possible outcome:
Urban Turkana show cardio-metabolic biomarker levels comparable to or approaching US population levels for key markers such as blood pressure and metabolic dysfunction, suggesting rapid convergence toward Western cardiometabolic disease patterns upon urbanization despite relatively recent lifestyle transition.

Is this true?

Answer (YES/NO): NO